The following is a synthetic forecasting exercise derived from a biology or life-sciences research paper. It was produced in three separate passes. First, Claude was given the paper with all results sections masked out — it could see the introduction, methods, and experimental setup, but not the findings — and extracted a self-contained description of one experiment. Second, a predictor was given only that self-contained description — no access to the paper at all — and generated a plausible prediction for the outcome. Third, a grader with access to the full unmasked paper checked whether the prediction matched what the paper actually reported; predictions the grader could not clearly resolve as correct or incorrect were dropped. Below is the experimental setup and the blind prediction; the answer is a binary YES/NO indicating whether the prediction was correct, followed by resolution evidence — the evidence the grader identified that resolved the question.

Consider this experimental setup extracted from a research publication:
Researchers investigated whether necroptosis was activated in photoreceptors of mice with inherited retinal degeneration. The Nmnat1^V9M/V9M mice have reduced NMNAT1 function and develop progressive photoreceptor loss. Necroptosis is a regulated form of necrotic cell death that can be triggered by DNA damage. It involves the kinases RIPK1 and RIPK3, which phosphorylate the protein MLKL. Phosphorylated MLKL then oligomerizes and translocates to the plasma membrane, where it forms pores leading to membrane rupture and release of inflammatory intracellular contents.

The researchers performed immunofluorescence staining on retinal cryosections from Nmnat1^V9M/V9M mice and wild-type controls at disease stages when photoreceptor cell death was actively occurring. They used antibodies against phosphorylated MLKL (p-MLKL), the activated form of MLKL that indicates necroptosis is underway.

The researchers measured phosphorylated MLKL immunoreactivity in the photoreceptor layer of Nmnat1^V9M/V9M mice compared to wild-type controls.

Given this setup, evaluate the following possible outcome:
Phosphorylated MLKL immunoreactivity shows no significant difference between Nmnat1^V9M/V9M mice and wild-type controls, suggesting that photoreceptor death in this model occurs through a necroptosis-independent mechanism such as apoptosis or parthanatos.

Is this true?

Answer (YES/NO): YES